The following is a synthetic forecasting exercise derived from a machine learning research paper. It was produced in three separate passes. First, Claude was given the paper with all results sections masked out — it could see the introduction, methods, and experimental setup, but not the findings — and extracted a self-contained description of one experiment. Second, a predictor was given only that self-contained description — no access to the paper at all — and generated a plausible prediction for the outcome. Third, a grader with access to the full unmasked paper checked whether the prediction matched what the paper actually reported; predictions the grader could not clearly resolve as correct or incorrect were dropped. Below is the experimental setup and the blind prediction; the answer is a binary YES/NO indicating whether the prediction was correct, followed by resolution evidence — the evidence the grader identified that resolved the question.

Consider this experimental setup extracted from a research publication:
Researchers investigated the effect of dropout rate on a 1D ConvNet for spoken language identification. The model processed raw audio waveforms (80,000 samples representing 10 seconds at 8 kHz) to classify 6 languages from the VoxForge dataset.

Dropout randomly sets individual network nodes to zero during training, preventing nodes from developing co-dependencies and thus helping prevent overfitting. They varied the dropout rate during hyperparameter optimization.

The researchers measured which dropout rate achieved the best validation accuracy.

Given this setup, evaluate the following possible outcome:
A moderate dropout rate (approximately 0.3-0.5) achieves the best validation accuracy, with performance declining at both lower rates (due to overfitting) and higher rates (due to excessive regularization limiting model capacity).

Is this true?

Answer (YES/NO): NO